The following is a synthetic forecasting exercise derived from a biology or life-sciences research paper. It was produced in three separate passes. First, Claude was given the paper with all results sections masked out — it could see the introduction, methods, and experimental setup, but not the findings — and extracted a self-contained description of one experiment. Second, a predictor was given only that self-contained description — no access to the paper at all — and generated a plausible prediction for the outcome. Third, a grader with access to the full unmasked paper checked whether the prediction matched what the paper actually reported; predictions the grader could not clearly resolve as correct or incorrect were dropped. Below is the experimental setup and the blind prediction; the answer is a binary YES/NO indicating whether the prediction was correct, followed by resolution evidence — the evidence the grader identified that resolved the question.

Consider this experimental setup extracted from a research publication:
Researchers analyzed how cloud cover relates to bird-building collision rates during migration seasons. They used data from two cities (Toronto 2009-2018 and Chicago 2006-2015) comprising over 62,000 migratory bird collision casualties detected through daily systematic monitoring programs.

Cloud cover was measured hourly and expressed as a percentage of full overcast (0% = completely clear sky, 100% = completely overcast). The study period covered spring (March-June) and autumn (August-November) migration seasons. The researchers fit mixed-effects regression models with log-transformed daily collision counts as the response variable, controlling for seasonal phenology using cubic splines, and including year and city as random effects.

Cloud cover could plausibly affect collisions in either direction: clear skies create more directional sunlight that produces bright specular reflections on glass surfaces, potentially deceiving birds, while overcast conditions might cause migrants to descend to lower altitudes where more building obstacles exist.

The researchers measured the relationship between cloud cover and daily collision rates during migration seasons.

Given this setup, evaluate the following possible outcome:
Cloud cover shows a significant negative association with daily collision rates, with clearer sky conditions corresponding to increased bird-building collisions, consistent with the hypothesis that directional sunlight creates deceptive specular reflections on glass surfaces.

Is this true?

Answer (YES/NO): NO